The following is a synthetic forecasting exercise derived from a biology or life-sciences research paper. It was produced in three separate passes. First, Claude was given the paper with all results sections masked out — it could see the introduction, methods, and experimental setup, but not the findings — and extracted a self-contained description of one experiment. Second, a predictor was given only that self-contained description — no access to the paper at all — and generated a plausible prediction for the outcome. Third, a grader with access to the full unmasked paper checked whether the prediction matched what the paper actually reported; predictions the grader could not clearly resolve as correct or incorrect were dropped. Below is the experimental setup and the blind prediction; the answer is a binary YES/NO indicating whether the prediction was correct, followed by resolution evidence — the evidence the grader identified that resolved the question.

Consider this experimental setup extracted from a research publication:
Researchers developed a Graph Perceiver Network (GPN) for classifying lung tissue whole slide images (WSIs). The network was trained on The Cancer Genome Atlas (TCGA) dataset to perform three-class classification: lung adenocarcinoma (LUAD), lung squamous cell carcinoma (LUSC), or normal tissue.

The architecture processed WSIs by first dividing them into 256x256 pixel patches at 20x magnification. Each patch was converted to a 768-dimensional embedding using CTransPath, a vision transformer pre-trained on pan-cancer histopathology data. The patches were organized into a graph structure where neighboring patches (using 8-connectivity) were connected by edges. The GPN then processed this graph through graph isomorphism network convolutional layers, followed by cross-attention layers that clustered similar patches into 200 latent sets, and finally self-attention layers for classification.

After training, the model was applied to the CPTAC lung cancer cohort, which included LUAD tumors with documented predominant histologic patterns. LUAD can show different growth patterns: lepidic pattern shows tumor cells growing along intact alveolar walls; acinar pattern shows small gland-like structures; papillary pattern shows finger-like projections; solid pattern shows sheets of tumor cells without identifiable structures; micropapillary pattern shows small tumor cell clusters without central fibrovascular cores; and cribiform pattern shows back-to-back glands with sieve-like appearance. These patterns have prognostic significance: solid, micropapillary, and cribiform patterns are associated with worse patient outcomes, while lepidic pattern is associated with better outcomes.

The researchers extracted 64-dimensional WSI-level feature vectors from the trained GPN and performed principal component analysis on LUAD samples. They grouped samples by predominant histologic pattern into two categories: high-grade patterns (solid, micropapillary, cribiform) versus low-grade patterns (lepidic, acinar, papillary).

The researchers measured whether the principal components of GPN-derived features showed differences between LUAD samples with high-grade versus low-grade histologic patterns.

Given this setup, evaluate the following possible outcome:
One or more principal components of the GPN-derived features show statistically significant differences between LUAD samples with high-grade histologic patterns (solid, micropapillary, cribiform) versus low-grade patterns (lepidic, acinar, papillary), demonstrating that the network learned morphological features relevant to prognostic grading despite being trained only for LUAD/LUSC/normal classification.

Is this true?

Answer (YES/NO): YES